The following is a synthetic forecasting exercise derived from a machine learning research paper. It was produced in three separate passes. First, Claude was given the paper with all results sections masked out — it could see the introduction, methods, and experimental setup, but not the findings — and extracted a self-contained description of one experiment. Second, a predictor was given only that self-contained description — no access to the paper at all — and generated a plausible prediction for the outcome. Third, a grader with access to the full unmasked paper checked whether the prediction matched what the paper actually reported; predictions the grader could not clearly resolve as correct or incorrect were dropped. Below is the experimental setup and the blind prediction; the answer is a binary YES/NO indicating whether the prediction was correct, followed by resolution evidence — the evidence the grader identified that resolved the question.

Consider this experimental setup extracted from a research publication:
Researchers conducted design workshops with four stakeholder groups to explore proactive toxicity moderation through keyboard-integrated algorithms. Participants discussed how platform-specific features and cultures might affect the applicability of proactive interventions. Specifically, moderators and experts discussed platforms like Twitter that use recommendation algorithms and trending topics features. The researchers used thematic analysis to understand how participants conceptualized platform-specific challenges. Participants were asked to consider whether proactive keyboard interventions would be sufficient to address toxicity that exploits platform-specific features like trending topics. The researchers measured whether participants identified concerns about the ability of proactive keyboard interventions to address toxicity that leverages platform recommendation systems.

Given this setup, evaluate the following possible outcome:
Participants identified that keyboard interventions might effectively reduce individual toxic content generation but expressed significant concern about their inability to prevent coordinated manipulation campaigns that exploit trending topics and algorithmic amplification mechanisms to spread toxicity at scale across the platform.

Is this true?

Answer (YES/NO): NO